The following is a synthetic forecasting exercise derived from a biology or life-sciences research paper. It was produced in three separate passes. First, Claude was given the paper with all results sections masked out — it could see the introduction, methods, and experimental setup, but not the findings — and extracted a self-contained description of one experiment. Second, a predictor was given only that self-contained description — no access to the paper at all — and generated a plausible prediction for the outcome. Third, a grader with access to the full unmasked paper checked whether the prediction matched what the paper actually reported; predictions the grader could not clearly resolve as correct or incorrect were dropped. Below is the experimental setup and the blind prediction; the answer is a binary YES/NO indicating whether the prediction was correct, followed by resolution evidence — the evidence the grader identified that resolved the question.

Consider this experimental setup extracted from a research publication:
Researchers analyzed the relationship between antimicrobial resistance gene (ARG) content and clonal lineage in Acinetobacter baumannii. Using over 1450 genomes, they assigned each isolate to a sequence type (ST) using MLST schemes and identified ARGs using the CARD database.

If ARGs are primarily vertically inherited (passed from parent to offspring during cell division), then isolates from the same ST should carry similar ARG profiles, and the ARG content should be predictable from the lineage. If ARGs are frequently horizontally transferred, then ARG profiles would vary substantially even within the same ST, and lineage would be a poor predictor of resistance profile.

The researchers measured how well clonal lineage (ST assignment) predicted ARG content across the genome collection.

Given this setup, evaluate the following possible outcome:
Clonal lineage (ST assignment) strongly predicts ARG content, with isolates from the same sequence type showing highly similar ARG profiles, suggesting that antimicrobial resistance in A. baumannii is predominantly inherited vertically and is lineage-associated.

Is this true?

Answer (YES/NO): NO